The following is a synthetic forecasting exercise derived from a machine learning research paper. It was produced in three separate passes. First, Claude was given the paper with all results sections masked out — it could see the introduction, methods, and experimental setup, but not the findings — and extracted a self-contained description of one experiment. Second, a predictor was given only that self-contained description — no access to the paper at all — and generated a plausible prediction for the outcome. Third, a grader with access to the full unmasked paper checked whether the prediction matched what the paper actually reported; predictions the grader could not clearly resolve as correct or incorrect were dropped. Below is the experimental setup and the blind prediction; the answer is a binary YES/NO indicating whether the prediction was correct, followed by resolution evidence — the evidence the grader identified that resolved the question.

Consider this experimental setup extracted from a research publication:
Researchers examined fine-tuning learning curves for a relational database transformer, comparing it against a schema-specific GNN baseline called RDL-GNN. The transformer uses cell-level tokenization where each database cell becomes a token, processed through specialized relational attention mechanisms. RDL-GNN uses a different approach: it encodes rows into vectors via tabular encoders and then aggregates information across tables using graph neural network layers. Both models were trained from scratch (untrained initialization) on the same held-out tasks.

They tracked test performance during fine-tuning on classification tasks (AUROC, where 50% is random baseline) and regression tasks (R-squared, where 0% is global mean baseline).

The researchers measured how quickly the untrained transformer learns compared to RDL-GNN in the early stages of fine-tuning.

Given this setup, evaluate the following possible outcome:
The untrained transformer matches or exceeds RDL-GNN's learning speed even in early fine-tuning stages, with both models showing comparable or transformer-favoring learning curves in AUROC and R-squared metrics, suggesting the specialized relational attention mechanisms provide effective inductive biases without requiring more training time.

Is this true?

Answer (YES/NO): NO